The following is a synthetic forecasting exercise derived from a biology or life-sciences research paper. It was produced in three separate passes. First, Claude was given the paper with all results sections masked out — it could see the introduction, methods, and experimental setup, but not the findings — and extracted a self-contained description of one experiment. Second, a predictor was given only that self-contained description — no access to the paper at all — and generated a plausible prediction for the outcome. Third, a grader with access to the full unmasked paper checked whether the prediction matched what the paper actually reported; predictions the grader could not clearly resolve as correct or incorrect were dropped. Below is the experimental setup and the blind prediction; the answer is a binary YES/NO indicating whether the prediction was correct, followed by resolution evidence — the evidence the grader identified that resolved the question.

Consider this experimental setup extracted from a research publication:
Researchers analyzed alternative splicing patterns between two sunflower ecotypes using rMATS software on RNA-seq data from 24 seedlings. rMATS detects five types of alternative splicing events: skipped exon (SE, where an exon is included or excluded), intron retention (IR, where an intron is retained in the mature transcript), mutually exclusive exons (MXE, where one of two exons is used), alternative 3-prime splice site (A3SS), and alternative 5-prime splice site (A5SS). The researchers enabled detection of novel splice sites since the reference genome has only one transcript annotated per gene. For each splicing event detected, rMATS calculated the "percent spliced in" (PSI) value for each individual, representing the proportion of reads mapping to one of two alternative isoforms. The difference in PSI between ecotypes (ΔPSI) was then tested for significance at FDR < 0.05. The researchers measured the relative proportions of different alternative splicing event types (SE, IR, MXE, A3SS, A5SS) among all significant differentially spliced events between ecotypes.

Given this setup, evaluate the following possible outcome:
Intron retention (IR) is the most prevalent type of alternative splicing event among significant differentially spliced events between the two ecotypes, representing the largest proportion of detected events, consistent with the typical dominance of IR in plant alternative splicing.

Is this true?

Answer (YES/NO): YES